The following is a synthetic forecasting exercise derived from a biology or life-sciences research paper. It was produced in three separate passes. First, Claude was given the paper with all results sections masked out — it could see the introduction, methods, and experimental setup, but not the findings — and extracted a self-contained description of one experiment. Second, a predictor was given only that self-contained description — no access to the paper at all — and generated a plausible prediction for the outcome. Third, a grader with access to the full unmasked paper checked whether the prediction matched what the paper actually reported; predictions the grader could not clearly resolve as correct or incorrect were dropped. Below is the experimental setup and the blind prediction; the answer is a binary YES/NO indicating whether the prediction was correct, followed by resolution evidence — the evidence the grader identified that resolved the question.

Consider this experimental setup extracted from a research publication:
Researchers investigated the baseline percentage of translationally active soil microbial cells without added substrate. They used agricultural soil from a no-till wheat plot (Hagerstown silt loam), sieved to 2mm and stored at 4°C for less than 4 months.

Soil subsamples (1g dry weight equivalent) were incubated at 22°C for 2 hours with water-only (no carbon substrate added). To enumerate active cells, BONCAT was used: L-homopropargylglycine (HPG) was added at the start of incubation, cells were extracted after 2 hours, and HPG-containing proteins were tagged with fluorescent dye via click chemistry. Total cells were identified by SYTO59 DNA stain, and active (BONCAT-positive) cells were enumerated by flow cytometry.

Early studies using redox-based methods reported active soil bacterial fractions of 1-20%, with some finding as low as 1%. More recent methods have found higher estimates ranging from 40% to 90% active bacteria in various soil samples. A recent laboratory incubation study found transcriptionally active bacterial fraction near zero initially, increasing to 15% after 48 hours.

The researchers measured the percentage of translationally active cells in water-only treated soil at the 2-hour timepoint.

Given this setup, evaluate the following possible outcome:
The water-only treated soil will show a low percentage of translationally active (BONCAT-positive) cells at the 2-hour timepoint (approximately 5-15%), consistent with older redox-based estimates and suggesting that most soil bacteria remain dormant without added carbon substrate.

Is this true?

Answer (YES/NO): NO